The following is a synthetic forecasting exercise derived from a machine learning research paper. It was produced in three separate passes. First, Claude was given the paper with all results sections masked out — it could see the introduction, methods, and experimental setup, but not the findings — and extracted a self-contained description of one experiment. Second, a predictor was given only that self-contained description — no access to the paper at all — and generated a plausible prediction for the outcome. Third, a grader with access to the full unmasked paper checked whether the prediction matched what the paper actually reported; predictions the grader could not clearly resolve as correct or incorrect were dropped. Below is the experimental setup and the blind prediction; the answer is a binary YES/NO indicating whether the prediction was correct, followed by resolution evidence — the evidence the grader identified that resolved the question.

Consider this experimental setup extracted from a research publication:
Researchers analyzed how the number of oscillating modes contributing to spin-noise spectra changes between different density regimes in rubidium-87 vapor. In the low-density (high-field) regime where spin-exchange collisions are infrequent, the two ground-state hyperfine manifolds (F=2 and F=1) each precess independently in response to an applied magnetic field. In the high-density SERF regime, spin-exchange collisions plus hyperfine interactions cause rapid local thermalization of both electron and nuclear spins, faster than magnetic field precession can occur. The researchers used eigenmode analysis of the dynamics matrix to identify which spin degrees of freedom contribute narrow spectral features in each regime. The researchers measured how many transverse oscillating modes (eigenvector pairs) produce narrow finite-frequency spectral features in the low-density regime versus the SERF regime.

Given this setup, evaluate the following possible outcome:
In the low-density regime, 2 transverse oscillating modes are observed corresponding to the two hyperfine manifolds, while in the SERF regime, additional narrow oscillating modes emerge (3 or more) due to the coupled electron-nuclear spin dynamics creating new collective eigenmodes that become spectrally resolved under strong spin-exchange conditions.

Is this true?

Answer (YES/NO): NO